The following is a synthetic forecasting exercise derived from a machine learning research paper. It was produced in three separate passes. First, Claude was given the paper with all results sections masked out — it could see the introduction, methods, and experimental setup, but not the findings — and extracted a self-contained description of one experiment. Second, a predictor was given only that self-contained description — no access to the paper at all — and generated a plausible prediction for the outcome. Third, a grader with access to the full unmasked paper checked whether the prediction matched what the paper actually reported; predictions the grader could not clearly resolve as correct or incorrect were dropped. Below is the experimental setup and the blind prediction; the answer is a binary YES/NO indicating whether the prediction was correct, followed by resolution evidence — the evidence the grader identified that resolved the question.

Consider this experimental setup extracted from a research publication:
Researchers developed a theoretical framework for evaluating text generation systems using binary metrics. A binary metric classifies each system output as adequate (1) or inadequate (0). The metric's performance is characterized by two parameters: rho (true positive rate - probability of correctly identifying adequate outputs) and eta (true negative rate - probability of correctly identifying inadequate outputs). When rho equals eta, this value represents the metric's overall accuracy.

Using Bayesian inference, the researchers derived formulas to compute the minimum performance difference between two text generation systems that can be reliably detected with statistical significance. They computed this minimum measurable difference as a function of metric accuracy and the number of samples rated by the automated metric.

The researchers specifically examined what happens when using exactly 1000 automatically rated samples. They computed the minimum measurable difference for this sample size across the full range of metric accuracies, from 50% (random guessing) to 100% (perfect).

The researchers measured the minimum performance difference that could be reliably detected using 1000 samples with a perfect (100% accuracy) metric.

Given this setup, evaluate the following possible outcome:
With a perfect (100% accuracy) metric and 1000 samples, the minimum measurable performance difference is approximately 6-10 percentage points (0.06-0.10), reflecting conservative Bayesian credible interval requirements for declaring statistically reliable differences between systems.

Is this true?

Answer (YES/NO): NO